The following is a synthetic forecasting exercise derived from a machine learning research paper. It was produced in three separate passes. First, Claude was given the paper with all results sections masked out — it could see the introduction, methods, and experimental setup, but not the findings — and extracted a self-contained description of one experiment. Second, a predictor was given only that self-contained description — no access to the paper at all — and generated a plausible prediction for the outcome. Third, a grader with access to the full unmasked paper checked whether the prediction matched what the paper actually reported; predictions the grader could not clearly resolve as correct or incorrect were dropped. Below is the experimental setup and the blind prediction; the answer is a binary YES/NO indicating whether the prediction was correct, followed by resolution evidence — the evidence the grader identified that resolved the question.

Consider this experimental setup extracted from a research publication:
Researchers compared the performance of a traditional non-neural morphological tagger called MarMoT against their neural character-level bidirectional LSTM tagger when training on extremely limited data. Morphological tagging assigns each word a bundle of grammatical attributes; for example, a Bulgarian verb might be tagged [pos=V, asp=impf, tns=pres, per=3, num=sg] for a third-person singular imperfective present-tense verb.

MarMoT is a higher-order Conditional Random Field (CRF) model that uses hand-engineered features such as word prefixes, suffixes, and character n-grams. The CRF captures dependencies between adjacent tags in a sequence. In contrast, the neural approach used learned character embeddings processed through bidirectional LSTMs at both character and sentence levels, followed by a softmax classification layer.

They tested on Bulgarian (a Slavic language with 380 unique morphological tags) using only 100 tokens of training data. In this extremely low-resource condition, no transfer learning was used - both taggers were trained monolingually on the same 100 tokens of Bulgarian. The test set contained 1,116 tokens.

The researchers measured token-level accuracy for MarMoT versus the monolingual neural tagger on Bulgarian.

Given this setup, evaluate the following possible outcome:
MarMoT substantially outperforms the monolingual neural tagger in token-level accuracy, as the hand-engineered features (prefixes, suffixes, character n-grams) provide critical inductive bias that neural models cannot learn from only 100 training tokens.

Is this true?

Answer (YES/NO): YES